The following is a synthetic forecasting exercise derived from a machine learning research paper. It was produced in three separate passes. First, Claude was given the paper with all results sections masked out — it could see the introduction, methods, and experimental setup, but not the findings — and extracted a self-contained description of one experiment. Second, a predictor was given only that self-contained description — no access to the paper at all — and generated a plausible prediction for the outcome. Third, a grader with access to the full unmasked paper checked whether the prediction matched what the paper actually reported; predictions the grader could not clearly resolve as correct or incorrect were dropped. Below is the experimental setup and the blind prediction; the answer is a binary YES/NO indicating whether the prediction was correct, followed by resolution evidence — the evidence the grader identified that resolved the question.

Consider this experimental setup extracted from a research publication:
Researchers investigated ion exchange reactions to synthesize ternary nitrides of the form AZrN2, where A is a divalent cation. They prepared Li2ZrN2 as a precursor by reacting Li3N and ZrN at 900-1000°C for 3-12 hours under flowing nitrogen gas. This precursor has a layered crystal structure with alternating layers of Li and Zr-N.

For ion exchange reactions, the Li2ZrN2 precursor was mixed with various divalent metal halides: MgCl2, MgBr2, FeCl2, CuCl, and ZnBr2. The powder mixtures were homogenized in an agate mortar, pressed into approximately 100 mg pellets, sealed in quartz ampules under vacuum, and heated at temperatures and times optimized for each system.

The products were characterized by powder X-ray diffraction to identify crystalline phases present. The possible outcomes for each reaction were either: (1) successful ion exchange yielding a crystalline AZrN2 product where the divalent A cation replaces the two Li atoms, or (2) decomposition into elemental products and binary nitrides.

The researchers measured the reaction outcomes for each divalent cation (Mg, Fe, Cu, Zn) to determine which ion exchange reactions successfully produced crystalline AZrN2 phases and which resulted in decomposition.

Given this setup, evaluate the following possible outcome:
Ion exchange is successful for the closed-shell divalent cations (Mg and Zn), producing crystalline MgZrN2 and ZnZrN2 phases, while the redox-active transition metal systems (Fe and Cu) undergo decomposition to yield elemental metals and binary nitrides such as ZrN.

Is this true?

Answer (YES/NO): NO